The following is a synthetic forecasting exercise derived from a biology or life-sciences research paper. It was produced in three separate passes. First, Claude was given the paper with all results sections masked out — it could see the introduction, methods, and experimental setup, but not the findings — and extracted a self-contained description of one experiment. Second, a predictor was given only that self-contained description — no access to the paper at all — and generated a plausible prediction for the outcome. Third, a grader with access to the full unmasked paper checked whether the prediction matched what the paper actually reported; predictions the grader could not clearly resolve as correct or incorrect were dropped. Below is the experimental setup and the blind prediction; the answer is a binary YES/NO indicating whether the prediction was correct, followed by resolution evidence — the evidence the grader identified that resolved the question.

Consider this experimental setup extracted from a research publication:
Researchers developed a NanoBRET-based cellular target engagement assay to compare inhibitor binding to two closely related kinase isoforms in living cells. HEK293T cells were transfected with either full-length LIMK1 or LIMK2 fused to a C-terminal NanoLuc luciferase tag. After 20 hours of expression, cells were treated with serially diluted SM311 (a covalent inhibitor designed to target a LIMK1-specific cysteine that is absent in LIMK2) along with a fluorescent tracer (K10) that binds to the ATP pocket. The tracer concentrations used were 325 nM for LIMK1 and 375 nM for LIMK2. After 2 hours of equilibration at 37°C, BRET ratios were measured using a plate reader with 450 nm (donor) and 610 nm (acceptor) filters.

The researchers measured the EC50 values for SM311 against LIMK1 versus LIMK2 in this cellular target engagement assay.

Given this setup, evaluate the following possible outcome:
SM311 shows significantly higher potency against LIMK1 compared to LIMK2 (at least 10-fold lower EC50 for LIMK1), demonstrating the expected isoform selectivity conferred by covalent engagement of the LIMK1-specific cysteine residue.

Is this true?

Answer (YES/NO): YES